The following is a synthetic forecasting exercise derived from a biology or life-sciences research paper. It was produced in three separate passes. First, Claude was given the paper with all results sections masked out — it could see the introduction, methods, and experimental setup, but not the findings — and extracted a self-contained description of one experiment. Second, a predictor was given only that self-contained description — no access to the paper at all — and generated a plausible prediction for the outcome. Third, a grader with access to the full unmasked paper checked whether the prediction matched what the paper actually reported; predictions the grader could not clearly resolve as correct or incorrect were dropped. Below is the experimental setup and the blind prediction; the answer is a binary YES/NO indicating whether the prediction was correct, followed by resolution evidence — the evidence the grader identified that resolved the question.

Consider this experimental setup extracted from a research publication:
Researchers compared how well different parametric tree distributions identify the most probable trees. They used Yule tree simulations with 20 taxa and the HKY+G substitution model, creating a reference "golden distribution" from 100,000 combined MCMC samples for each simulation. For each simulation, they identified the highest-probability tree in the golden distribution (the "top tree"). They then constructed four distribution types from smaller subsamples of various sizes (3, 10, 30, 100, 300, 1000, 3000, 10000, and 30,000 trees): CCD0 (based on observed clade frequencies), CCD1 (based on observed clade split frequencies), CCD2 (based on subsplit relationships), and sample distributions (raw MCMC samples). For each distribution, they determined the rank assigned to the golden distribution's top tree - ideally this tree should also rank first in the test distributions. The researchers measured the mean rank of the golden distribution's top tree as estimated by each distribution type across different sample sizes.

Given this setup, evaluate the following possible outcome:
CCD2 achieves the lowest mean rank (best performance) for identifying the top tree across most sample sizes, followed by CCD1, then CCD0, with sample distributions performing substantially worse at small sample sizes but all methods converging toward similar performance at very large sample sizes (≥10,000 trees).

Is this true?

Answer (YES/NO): NO